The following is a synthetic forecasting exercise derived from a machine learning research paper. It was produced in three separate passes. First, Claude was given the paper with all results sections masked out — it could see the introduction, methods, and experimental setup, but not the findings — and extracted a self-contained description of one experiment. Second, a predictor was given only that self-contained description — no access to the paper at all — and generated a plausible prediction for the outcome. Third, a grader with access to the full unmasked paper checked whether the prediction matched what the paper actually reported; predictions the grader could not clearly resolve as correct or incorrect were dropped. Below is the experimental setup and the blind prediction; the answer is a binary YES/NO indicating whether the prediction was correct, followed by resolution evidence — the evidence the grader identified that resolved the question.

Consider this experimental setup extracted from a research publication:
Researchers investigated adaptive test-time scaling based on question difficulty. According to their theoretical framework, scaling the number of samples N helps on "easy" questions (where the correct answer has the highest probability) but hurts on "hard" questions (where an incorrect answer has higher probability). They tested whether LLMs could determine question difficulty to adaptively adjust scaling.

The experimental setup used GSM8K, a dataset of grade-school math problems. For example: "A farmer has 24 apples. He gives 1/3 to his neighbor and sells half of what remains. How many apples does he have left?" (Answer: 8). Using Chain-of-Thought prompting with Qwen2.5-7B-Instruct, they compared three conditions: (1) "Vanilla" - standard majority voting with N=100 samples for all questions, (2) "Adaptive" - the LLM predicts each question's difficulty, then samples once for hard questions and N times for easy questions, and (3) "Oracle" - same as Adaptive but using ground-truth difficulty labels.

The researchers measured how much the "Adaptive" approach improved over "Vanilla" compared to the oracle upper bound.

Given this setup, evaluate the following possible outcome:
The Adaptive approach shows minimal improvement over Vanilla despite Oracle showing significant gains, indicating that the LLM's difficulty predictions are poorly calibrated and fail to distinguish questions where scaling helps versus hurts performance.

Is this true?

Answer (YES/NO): YES